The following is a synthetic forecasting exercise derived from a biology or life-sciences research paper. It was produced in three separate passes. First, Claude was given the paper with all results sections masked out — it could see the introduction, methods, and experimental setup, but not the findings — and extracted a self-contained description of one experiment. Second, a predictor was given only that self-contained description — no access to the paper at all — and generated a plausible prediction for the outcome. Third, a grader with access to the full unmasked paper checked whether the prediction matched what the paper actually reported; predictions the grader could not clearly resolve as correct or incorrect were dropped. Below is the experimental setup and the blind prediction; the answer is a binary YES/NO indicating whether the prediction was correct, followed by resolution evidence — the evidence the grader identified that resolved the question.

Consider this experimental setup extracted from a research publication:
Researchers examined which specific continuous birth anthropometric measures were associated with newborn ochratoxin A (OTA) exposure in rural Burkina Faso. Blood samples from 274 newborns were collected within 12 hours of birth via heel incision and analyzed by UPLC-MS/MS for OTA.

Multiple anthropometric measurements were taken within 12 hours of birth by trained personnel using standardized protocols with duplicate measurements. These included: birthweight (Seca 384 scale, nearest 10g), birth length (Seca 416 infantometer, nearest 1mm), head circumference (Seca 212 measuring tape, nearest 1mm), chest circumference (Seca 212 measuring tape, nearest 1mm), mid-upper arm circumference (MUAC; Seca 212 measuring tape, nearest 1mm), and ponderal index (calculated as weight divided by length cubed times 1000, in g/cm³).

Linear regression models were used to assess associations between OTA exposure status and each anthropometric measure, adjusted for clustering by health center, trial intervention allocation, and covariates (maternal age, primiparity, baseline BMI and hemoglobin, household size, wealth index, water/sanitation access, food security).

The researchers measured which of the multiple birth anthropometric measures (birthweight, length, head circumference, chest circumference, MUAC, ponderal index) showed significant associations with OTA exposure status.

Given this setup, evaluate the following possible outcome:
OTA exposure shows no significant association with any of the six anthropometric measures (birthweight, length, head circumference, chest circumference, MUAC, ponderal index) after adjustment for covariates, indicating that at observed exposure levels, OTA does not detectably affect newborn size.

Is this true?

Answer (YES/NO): NO